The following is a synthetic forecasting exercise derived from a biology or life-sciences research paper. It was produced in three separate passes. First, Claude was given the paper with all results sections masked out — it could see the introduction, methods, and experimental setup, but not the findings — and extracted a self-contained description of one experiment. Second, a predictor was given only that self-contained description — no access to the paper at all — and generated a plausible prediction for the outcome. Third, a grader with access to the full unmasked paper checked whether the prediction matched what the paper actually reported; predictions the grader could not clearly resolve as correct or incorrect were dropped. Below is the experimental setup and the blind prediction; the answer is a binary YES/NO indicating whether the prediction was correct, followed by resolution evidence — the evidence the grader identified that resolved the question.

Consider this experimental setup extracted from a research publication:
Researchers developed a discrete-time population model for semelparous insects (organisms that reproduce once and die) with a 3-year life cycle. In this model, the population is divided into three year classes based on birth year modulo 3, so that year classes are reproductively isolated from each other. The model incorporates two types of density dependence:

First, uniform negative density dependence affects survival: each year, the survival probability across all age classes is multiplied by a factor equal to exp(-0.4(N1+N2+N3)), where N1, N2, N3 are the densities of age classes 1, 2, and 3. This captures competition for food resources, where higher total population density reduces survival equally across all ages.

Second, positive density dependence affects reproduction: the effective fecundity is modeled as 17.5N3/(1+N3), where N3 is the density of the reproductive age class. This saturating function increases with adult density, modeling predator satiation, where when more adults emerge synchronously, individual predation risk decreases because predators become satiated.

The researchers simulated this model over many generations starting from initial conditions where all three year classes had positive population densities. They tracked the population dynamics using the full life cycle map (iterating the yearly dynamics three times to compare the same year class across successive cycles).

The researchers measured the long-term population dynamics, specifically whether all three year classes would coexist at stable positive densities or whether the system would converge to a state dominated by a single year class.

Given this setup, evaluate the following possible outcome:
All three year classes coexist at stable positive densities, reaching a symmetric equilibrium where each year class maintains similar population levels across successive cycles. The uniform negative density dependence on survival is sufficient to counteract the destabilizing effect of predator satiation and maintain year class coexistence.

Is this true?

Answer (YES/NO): NO